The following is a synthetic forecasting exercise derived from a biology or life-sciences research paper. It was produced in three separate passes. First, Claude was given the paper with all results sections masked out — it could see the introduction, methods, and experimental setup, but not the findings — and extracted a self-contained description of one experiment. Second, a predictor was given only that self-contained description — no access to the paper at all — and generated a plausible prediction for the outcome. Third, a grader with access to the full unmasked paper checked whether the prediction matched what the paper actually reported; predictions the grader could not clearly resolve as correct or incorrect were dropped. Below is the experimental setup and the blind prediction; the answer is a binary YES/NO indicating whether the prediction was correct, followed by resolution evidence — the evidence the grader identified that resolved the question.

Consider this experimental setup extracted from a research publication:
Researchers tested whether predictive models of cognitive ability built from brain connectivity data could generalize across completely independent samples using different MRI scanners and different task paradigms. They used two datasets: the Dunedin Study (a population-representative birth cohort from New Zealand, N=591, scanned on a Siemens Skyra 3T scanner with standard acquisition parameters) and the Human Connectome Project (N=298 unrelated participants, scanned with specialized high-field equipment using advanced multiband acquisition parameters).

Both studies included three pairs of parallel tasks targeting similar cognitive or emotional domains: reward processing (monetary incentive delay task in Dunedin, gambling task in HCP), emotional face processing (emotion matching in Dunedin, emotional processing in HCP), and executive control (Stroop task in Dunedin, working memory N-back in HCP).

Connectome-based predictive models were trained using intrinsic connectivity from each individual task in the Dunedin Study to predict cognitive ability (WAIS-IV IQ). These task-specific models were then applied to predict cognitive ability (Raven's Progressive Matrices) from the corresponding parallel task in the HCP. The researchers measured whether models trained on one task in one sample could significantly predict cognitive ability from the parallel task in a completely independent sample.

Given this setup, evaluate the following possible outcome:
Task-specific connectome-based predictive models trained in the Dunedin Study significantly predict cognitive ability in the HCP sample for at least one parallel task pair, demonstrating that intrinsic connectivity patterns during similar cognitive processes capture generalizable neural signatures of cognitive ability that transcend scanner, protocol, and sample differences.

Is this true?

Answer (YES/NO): YES